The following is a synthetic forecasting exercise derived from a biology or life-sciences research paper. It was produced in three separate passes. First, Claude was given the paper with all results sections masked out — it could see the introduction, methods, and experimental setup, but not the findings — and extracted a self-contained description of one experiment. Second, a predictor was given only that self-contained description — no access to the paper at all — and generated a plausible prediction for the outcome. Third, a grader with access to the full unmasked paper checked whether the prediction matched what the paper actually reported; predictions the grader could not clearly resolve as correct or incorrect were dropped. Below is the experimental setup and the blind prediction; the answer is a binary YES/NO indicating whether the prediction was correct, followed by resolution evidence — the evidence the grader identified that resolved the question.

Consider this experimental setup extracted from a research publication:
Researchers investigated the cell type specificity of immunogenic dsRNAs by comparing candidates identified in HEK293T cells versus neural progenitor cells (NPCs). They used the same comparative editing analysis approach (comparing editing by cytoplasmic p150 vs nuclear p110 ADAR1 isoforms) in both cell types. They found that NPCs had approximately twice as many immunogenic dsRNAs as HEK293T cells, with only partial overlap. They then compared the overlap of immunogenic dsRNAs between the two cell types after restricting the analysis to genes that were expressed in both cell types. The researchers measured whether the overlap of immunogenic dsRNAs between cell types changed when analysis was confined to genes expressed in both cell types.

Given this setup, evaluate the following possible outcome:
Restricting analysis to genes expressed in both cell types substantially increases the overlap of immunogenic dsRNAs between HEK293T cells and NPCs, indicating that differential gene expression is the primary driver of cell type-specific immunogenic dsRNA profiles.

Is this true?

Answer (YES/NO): YES